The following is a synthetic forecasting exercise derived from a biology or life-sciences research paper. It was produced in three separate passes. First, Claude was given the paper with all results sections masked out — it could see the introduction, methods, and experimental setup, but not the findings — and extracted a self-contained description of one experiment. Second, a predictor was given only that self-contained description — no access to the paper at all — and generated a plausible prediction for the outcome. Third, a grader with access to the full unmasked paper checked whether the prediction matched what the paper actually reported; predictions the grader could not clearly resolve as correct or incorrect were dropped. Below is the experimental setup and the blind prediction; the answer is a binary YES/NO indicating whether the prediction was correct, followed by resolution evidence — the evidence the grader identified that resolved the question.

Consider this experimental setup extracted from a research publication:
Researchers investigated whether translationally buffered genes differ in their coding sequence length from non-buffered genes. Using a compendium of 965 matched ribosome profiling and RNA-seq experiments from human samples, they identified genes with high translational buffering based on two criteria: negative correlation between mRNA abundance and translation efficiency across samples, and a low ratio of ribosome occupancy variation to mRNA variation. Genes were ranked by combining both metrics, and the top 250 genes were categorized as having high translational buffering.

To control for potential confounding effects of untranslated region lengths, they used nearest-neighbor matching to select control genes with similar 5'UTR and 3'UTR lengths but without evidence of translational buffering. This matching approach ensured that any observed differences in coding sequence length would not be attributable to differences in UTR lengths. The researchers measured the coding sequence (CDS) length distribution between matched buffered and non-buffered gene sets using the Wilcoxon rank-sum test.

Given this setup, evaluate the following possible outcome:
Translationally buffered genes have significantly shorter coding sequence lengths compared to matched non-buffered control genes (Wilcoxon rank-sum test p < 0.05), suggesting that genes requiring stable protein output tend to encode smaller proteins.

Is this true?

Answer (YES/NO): YES